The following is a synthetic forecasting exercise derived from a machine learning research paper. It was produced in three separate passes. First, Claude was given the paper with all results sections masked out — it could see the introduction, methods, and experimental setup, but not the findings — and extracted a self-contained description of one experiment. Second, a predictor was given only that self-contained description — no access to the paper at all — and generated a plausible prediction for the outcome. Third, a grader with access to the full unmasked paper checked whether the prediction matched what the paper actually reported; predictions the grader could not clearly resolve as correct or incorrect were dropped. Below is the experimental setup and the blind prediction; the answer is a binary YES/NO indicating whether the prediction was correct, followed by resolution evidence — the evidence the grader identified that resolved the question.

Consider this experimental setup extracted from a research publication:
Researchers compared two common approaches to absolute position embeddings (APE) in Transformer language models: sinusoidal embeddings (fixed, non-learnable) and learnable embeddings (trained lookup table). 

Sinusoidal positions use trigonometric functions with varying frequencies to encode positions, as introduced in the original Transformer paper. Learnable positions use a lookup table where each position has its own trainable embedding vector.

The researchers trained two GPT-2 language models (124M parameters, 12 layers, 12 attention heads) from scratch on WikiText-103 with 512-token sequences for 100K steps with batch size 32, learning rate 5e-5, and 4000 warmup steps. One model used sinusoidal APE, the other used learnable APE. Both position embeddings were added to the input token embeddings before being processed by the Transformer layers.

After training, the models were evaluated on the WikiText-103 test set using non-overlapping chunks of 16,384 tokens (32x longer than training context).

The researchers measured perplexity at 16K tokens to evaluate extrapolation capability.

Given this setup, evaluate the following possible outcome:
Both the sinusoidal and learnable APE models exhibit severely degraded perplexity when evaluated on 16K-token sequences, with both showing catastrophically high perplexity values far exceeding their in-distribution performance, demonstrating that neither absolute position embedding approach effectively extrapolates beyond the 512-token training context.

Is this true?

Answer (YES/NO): NO